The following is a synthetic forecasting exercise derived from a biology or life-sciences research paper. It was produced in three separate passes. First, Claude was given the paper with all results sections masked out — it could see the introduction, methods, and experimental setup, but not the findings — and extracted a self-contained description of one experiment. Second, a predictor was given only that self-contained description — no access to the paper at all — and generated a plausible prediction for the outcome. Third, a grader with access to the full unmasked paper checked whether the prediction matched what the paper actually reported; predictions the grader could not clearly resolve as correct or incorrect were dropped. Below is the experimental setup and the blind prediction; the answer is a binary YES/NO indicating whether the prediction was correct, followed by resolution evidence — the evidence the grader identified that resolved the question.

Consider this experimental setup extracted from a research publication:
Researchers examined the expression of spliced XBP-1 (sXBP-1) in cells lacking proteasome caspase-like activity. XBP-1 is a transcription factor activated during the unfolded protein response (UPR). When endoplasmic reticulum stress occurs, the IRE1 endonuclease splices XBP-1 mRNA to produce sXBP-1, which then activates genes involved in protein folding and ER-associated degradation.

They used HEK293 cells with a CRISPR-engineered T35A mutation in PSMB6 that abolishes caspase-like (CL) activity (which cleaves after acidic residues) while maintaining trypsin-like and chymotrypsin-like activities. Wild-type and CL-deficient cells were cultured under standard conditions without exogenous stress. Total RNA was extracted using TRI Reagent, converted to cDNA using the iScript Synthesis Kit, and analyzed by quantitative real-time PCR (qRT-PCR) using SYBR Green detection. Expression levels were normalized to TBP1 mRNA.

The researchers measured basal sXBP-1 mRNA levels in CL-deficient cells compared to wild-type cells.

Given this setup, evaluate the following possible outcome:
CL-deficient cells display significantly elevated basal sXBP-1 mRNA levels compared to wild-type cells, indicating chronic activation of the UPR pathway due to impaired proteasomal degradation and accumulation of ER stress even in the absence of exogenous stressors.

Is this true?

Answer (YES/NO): YES